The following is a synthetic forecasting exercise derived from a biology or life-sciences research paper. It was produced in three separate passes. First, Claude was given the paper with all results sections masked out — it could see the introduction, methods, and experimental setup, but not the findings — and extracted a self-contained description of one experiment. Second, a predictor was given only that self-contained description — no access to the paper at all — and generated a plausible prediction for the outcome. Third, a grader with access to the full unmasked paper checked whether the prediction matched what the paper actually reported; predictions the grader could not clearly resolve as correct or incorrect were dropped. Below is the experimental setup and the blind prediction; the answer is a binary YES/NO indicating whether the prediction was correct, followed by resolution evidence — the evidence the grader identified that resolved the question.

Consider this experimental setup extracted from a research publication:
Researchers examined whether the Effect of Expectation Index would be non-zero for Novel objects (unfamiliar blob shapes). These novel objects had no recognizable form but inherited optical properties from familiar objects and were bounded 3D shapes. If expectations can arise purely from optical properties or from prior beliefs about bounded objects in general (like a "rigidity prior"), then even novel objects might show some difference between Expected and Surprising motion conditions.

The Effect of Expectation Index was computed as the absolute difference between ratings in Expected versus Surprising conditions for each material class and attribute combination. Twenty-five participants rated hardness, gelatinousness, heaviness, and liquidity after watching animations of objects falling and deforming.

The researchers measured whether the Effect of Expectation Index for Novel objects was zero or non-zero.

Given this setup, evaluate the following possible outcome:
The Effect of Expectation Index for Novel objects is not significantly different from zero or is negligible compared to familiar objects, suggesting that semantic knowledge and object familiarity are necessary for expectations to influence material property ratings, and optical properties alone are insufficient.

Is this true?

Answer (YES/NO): NO